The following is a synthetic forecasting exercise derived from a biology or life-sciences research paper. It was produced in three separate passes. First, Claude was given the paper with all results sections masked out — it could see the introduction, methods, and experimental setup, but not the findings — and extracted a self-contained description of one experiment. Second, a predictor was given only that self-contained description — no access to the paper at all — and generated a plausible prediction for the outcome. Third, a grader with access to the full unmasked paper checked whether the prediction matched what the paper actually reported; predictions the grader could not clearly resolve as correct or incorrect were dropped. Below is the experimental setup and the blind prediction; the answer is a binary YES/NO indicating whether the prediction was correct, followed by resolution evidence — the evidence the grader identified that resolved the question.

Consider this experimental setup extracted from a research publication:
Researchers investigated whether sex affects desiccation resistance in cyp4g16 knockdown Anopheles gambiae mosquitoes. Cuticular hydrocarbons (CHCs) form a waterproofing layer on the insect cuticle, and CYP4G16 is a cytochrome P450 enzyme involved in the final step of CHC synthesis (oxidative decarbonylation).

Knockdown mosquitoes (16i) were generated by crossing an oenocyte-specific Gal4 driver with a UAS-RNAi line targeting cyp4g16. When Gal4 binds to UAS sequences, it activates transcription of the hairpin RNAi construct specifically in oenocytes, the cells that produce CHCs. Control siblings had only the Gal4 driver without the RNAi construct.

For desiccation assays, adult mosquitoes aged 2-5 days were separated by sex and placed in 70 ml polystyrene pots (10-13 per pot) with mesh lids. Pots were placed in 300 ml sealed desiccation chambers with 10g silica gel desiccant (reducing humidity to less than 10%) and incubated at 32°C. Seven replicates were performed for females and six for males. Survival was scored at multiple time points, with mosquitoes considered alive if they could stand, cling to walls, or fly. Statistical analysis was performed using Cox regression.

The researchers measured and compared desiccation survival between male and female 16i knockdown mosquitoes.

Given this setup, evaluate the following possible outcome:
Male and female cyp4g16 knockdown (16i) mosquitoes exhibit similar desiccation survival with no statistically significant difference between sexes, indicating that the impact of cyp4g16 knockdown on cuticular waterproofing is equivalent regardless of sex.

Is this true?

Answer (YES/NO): NO